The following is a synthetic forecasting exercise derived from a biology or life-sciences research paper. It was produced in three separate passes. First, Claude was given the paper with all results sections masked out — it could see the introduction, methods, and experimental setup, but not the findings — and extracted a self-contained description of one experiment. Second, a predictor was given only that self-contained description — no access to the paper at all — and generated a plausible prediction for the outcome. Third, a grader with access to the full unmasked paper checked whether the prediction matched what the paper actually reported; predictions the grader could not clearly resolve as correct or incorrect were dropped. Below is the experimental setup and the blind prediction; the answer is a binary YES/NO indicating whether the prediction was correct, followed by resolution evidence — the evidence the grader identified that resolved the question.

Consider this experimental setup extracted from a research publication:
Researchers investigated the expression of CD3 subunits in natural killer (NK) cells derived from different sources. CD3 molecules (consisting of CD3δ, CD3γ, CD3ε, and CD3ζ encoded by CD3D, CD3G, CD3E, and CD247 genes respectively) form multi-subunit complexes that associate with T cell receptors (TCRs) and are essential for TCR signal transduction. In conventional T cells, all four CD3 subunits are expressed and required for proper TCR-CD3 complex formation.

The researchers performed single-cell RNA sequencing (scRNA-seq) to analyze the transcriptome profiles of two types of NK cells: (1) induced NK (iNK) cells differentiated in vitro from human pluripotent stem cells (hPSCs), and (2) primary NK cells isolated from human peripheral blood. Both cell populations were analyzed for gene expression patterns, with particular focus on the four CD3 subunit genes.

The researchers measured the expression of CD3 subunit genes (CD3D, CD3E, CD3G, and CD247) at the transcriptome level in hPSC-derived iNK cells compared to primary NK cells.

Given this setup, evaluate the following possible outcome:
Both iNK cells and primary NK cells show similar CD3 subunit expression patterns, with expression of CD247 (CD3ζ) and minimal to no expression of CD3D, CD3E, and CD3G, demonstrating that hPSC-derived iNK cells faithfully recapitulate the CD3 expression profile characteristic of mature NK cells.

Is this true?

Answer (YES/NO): NO